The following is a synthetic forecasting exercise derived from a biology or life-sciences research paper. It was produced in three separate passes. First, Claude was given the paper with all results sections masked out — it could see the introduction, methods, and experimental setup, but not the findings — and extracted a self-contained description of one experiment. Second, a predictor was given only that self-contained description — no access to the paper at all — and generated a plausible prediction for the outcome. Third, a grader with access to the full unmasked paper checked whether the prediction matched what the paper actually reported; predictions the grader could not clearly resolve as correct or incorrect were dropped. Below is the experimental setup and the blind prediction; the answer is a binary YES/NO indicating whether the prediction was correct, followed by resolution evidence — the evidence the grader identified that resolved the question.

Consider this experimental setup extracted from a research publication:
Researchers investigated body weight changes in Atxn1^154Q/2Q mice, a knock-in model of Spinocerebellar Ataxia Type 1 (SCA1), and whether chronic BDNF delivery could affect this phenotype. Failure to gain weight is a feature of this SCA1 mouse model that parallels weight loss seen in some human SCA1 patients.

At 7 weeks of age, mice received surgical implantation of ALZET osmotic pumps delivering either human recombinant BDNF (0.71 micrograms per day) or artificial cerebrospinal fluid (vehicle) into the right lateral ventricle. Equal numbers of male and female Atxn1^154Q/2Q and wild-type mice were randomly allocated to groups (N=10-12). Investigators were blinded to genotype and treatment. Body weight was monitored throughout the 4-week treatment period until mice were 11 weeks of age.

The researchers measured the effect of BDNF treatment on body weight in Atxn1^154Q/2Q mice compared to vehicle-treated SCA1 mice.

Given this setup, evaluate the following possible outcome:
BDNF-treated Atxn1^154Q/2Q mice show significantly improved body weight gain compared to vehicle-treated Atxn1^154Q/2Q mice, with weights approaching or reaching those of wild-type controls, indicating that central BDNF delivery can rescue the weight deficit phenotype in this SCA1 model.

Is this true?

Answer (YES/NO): NO